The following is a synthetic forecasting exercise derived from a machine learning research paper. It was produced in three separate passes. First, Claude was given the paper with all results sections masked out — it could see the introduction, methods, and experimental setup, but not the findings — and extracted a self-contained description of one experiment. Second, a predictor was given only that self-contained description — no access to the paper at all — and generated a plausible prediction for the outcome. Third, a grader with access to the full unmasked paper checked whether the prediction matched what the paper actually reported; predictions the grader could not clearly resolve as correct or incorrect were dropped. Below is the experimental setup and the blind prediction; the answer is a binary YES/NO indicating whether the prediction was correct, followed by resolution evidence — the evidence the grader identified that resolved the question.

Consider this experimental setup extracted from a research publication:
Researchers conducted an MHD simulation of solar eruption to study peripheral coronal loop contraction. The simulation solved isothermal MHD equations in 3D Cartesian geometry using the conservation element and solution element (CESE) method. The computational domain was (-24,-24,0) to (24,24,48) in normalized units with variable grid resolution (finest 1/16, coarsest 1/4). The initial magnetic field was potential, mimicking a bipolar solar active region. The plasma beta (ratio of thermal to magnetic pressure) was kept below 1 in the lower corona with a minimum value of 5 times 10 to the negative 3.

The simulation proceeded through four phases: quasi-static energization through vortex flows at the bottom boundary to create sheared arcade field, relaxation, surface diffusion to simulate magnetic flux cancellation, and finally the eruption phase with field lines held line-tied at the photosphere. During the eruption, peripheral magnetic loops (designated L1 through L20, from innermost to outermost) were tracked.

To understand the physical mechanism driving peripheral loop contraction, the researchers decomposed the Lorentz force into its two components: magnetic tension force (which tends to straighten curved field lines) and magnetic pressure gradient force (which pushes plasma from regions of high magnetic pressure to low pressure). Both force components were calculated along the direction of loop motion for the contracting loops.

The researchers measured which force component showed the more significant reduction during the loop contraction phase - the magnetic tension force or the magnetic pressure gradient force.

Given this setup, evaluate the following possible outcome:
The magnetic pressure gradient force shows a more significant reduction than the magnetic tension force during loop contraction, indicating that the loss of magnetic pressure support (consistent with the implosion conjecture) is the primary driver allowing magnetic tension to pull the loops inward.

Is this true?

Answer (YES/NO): YES